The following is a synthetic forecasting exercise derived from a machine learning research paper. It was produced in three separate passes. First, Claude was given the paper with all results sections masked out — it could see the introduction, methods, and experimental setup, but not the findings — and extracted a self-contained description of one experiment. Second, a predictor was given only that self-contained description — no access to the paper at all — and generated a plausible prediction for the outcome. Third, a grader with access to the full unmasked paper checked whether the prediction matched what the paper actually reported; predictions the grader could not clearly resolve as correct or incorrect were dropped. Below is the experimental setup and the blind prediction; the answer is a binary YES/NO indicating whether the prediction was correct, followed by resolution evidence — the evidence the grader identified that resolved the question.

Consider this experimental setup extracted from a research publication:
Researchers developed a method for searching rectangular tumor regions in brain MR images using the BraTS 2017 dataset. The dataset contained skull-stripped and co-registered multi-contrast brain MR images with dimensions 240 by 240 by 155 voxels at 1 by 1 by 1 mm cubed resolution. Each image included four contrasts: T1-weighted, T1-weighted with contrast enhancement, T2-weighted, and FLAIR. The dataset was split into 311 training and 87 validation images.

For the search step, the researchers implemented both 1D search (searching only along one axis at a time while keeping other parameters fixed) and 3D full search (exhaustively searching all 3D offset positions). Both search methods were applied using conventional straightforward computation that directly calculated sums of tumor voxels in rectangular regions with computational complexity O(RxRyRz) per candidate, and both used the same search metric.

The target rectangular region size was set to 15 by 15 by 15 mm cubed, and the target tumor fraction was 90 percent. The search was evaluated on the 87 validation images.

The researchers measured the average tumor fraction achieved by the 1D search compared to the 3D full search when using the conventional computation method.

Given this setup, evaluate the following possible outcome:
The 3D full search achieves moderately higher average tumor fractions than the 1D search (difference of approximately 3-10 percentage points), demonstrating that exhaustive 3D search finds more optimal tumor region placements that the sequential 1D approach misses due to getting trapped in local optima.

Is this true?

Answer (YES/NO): NO